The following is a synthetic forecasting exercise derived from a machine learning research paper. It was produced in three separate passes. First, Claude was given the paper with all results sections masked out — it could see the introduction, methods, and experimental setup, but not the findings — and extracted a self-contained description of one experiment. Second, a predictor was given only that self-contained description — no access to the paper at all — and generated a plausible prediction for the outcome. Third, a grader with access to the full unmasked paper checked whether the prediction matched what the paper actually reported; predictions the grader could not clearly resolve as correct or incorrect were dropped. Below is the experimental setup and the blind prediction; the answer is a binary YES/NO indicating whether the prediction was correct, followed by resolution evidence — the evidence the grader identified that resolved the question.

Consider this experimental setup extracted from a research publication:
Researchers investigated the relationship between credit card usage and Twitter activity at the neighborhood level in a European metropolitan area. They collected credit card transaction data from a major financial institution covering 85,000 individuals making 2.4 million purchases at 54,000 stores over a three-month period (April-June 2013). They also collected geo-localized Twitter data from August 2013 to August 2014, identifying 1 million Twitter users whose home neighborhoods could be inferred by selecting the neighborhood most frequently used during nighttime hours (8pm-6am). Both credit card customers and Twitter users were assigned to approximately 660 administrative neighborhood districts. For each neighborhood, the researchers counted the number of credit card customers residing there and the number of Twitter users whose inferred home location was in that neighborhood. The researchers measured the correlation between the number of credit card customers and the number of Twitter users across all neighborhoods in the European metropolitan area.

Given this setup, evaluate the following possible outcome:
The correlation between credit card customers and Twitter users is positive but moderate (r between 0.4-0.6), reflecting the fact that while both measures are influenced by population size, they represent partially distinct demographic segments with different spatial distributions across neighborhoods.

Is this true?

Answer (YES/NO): NO